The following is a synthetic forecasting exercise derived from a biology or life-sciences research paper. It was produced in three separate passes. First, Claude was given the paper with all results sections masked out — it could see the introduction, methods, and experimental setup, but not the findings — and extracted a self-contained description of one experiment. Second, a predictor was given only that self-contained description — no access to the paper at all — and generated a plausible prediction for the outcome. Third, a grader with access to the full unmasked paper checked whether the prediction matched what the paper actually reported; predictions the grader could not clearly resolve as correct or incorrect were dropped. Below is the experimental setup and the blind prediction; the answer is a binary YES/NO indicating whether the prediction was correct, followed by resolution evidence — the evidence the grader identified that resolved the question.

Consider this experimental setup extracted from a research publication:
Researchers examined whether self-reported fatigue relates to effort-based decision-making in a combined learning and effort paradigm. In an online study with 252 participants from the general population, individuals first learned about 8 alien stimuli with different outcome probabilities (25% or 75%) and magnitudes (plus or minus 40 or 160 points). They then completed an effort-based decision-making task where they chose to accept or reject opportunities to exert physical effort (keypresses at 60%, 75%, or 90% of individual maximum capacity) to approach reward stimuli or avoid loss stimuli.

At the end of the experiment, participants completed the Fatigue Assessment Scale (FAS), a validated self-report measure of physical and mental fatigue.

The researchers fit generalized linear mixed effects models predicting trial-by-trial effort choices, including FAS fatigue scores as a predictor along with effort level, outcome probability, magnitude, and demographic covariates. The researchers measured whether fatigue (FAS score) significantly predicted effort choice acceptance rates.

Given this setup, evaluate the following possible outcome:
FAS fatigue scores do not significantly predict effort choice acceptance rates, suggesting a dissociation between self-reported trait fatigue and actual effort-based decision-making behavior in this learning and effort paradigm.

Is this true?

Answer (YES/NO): YES